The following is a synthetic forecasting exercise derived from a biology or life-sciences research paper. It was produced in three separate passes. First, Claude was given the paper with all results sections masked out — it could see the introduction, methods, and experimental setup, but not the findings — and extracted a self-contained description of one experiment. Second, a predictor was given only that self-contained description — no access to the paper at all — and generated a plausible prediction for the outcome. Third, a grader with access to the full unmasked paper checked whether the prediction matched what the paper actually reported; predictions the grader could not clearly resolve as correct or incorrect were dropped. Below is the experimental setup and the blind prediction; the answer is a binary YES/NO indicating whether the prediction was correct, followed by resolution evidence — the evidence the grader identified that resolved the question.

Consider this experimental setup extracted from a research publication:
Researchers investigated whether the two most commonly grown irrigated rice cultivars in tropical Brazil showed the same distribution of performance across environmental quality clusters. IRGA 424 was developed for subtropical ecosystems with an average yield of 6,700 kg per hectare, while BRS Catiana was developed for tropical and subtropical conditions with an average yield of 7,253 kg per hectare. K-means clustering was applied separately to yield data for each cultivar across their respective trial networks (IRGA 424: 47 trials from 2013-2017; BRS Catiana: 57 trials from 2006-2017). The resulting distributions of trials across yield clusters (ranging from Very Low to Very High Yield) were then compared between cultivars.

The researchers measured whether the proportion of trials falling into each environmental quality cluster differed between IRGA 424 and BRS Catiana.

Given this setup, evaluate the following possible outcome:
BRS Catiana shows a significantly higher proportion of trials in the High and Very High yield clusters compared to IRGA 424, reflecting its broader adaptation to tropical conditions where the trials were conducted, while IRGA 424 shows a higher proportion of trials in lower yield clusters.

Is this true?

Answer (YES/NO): NO